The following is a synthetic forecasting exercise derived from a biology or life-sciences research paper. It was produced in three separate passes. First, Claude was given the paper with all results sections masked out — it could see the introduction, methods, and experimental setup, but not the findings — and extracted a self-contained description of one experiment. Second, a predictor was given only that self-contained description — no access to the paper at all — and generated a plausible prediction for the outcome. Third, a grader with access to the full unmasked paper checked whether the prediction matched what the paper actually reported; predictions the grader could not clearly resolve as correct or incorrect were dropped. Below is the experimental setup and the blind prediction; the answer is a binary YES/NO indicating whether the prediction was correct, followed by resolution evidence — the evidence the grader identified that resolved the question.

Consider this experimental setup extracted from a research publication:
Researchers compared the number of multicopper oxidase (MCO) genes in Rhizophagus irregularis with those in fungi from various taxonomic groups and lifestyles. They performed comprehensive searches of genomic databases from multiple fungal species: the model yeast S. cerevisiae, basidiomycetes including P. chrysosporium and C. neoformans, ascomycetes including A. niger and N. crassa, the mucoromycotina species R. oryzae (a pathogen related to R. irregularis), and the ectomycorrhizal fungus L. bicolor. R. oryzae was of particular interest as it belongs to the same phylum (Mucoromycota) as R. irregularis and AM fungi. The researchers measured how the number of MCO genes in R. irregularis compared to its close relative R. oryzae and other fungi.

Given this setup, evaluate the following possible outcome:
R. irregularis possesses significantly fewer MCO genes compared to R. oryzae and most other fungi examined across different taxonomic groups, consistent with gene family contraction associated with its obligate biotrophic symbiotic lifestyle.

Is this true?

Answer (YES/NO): NO